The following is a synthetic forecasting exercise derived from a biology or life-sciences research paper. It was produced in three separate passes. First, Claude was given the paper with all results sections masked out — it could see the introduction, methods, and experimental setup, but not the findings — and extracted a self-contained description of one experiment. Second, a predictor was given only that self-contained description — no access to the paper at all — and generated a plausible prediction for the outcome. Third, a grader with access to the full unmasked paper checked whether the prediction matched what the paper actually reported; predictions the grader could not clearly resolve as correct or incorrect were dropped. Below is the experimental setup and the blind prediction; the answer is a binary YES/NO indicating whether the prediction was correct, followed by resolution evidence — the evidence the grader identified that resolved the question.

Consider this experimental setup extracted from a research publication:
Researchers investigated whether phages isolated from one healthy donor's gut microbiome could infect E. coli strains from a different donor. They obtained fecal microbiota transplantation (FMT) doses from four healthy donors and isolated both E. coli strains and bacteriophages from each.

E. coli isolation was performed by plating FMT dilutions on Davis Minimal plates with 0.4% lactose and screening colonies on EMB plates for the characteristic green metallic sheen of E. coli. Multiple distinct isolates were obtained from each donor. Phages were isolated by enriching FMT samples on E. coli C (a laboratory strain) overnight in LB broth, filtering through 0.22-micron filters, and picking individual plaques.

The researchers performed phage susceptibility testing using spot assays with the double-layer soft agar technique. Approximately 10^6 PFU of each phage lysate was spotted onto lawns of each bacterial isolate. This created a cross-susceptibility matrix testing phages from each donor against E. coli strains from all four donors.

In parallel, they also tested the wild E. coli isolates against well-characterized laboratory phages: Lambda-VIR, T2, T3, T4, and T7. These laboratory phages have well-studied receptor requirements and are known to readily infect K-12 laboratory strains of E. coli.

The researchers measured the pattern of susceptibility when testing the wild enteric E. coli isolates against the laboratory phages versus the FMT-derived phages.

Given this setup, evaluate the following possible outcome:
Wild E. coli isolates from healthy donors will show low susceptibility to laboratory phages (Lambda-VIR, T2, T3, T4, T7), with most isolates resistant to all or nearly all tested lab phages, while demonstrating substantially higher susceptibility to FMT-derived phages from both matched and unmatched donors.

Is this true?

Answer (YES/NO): NO